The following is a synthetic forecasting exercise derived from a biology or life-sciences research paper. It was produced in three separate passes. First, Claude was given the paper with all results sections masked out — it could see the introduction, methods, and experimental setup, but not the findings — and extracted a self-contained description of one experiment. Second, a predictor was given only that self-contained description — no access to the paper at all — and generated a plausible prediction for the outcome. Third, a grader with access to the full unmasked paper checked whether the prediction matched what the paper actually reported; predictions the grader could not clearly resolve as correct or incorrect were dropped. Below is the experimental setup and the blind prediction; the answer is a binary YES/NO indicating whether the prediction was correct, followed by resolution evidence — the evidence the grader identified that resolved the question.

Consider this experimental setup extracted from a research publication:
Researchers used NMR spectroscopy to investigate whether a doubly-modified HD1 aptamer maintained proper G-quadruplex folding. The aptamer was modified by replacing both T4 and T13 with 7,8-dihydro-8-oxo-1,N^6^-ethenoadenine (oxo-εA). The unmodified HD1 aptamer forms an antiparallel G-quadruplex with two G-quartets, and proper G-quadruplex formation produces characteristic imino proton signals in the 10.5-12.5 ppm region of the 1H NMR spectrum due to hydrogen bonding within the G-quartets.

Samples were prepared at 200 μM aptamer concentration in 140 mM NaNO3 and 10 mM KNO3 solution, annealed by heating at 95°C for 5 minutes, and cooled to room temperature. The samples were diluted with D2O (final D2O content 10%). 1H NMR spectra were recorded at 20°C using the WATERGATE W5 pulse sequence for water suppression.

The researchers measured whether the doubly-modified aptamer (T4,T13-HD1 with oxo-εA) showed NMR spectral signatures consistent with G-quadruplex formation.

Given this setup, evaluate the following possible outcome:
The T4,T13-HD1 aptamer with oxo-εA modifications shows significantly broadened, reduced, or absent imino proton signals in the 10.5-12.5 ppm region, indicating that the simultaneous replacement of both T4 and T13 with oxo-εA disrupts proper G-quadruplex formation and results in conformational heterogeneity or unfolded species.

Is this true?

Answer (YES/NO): NO